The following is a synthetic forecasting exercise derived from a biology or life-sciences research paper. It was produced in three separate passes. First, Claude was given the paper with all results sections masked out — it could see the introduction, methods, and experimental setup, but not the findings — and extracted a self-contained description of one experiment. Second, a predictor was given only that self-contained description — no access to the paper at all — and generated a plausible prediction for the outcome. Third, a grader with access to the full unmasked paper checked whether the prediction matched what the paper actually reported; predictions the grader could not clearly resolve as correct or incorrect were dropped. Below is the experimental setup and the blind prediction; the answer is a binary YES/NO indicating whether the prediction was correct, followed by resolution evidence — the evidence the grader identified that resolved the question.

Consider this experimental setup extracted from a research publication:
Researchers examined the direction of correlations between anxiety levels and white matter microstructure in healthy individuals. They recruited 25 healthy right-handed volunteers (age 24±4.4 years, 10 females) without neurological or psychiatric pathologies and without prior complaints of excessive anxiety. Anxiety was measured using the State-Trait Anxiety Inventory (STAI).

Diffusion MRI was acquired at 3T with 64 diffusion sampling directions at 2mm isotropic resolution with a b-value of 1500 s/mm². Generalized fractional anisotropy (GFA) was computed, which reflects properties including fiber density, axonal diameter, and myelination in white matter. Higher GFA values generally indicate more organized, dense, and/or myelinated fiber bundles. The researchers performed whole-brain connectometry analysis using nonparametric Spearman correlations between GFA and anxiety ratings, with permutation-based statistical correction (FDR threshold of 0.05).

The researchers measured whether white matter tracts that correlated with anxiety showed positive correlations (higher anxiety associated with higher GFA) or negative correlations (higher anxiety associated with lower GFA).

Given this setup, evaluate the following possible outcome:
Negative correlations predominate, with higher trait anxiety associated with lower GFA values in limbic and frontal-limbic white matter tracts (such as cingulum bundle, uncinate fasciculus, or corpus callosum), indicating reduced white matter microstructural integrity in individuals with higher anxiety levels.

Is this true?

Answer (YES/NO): NO